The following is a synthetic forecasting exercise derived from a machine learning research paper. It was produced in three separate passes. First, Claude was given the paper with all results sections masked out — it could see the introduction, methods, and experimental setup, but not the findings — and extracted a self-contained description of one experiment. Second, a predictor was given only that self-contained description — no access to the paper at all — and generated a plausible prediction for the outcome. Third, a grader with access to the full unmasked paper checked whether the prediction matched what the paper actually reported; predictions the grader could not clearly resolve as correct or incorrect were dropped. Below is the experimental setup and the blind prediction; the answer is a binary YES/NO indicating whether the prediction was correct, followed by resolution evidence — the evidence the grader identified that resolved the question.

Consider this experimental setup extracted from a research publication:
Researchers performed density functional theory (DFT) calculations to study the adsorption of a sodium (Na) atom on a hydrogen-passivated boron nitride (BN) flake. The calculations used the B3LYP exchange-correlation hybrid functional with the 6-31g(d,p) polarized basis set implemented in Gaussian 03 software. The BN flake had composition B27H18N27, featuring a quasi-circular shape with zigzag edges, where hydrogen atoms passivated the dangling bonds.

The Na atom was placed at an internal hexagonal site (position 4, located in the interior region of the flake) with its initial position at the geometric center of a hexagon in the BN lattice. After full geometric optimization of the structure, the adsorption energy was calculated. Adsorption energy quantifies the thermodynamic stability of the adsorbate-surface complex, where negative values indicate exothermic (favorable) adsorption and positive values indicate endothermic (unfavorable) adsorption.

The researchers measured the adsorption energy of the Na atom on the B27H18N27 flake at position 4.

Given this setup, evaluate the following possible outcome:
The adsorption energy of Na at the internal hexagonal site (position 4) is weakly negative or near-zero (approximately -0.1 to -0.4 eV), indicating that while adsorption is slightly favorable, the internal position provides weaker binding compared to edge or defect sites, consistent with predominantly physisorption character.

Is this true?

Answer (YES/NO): NO